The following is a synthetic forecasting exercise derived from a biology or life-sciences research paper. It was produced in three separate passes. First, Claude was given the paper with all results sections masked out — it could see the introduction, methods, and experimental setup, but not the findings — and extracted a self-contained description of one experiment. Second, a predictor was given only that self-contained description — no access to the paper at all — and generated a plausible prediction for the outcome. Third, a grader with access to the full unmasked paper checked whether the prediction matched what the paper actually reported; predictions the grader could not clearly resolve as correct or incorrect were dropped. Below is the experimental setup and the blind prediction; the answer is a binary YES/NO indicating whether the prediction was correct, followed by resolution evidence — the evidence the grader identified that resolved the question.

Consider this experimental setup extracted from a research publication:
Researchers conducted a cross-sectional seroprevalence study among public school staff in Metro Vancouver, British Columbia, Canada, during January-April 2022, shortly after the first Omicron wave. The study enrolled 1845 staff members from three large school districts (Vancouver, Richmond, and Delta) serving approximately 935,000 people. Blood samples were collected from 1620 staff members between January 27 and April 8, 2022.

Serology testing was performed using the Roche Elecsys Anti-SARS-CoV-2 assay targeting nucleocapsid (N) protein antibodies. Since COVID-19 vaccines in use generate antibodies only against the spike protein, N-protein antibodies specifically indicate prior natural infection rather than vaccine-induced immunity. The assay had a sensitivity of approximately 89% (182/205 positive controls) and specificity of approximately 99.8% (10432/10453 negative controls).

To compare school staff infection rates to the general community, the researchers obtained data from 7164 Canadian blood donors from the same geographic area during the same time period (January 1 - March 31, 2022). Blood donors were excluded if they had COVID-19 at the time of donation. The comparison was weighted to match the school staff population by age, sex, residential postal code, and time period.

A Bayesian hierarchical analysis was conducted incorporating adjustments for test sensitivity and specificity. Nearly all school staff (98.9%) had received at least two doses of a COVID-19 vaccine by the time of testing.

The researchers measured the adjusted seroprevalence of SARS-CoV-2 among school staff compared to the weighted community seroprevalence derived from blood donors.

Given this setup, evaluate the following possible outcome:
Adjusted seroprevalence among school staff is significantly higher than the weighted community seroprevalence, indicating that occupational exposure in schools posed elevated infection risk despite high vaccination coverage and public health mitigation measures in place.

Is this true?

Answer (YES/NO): NO